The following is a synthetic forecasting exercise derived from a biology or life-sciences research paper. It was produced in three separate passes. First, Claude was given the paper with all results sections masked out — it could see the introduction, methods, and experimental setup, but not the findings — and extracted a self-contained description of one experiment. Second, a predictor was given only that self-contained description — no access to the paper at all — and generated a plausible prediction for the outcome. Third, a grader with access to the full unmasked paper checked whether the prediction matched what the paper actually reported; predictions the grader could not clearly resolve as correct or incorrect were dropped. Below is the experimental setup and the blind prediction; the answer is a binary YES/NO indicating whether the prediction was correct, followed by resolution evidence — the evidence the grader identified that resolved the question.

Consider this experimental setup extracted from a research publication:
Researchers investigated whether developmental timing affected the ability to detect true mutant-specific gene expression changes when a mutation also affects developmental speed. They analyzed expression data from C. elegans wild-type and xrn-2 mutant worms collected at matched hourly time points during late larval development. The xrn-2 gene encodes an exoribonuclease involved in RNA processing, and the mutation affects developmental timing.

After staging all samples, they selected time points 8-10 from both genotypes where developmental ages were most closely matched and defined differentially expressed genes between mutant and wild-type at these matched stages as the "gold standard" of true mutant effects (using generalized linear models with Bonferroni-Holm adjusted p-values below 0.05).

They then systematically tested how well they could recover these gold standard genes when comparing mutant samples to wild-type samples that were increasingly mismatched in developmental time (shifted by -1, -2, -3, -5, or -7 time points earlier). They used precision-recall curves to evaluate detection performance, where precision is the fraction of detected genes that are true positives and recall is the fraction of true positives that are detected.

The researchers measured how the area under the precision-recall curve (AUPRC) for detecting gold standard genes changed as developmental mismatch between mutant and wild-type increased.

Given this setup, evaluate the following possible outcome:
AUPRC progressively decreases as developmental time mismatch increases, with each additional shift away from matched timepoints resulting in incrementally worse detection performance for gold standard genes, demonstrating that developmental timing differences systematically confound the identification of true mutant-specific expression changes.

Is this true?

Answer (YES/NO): YES